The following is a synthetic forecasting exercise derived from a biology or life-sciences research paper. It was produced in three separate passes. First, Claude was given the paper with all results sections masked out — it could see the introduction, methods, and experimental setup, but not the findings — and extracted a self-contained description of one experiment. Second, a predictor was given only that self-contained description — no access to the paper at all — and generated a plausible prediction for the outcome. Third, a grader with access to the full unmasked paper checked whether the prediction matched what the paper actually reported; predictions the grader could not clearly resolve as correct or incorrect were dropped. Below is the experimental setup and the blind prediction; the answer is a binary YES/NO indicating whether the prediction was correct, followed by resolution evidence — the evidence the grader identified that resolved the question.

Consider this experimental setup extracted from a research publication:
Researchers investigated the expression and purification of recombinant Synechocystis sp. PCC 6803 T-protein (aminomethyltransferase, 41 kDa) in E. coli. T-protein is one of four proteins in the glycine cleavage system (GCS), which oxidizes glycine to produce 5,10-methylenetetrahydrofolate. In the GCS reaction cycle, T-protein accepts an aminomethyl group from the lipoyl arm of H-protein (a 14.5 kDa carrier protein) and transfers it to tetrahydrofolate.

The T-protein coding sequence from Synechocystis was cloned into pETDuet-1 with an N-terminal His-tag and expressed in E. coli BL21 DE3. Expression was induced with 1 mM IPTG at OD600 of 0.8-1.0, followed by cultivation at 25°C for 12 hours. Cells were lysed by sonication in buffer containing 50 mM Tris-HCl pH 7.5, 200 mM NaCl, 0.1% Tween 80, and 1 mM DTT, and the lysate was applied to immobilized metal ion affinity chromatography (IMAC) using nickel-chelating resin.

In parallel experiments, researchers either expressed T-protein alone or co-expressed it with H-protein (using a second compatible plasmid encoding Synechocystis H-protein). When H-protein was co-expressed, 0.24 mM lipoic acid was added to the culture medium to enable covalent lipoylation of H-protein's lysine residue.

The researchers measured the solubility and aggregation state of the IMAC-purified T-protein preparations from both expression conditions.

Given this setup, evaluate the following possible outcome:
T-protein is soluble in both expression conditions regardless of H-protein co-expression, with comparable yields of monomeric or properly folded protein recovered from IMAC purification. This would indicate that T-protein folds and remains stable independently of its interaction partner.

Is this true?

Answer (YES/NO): NO